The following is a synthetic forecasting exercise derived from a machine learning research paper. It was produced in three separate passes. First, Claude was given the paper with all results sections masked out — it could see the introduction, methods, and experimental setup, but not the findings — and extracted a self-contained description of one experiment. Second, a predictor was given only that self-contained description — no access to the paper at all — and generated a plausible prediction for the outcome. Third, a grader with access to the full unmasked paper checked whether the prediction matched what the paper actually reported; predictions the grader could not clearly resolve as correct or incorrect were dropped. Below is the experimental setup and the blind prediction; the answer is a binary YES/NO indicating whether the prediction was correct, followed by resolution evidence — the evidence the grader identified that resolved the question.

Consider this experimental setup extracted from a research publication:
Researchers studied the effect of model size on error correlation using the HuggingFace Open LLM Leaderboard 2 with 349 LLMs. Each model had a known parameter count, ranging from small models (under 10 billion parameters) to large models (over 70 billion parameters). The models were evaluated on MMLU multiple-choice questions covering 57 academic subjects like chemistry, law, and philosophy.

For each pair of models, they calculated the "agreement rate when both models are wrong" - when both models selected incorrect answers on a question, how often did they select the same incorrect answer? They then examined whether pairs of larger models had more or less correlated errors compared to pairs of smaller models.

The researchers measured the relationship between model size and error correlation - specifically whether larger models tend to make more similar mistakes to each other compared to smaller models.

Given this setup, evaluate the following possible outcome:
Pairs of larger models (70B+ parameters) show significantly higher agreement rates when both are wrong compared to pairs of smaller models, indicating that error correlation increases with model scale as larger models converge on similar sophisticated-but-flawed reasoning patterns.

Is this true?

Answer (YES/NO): YES